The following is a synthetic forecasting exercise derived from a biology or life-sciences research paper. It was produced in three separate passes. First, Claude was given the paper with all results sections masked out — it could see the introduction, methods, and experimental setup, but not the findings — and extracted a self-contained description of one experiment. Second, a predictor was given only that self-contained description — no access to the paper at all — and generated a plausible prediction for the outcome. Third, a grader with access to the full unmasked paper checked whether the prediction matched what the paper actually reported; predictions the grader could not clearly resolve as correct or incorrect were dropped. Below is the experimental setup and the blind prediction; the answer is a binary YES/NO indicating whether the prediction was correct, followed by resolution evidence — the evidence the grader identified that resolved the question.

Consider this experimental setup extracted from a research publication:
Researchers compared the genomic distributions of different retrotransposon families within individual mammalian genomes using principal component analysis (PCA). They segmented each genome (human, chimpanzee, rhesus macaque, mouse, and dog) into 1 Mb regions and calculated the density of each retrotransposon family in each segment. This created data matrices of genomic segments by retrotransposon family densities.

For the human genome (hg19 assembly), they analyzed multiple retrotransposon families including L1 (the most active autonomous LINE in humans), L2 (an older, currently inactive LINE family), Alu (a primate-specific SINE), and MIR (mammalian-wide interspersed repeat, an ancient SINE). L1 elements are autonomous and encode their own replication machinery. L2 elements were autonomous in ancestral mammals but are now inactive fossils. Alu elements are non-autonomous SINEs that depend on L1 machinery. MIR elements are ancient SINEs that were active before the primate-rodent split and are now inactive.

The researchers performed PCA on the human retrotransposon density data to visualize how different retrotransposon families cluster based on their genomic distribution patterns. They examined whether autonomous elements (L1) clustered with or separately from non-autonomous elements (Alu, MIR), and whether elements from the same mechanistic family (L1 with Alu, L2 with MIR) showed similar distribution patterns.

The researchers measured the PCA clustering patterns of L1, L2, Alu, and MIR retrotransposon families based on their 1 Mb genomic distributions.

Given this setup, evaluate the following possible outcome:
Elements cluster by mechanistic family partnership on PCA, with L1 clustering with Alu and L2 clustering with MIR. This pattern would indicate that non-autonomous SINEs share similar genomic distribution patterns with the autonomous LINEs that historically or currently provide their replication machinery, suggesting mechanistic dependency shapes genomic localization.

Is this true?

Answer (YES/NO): NO